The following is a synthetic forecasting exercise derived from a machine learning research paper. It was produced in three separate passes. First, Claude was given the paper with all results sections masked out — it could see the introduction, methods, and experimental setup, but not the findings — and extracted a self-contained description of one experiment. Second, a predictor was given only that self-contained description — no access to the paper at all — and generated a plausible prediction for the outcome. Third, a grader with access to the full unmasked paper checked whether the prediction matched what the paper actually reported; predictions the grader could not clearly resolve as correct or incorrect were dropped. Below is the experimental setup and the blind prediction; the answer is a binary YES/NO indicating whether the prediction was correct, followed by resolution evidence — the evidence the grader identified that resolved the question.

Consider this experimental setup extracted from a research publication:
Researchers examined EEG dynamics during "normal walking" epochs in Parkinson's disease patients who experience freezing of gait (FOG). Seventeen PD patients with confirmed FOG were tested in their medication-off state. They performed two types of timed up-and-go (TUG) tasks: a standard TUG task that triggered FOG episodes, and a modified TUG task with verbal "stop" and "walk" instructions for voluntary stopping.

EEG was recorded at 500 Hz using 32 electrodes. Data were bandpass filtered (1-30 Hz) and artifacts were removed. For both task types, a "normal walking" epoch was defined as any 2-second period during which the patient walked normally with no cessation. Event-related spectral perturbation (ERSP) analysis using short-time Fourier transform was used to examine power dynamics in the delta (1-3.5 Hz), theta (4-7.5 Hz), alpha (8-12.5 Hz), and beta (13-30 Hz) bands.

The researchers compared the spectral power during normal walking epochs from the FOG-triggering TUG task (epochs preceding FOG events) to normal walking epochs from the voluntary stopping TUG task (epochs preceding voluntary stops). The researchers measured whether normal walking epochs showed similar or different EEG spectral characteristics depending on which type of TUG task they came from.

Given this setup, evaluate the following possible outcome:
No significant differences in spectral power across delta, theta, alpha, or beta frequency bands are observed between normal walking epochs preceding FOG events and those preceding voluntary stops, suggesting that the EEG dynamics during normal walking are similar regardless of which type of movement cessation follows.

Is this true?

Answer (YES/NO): NO